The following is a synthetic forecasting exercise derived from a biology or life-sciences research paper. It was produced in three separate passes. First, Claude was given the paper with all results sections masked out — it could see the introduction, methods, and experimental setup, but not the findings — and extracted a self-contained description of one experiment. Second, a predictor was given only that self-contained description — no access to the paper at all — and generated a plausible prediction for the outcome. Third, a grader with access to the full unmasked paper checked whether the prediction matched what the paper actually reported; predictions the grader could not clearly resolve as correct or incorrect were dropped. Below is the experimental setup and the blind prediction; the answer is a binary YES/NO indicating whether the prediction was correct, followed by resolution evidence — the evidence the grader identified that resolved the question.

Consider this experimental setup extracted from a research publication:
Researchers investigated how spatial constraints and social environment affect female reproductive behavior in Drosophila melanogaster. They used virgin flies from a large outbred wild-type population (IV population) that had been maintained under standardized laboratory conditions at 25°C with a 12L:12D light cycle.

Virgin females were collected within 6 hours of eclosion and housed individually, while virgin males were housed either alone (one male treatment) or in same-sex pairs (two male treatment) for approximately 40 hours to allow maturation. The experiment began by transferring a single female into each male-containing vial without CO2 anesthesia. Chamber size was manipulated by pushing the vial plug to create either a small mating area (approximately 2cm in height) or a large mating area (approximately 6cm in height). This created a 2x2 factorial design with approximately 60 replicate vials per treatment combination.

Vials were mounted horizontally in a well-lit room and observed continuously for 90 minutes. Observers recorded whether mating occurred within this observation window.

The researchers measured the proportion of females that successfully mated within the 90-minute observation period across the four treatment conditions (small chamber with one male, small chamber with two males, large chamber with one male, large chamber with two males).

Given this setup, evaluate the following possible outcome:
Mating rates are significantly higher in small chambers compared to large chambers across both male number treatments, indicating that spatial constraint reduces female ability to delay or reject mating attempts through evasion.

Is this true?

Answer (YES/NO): NO